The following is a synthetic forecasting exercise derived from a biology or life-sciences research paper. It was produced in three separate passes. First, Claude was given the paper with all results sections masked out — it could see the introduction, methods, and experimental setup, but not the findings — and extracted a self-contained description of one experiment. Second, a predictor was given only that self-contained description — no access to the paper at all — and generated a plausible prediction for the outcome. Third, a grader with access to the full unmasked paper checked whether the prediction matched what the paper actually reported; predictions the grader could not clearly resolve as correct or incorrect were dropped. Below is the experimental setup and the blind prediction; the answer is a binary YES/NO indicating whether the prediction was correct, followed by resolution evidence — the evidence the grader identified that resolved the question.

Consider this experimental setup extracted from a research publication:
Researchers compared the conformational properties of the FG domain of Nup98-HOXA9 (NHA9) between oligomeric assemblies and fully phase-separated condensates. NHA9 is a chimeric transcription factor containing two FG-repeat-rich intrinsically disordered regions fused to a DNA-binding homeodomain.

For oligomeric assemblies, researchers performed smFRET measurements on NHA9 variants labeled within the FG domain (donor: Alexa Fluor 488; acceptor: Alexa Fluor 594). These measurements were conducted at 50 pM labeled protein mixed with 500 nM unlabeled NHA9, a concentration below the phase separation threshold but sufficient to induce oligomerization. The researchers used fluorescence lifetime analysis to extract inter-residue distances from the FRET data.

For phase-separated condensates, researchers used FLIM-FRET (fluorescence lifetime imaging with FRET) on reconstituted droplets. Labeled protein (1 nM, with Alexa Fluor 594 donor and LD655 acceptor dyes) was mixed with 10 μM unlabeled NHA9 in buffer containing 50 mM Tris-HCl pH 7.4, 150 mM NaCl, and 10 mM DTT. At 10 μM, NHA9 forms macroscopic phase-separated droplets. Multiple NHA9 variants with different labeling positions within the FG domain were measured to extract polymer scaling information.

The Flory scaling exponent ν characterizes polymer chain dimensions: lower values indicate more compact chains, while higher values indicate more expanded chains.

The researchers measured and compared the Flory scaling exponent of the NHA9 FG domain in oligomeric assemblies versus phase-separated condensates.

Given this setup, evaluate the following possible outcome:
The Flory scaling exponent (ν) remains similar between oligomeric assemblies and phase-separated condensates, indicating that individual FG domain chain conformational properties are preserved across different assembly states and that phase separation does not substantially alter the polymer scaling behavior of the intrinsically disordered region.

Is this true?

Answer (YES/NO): NO